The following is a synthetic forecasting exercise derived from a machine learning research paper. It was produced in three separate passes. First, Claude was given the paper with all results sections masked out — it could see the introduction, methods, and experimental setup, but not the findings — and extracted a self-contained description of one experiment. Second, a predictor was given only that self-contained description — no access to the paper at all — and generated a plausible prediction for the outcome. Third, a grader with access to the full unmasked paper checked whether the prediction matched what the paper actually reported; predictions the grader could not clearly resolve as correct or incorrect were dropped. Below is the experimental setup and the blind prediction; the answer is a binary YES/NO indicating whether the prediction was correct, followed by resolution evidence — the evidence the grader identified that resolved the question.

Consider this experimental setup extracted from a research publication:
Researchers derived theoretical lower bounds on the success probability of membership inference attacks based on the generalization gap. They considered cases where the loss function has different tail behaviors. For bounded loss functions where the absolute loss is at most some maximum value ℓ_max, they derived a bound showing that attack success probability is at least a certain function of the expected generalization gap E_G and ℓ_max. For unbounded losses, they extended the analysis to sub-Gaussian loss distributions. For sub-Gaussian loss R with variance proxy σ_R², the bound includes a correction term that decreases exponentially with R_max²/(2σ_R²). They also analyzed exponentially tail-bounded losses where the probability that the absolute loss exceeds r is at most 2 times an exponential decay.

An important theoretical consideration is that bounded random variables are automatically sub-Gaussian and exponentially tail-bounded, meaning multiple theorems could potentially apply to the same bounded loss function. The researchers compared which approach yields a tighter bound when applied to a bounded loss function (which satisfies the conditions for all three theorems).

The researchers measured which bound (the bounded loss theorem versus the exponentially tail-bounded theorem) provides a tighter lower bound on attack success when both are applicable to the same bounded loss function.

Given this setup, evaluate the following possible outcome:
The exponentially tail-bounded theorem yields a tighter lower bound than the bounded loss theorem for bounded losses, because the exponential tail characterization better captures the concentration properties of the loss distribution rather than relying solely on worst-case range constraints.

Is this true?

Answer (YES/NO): NO